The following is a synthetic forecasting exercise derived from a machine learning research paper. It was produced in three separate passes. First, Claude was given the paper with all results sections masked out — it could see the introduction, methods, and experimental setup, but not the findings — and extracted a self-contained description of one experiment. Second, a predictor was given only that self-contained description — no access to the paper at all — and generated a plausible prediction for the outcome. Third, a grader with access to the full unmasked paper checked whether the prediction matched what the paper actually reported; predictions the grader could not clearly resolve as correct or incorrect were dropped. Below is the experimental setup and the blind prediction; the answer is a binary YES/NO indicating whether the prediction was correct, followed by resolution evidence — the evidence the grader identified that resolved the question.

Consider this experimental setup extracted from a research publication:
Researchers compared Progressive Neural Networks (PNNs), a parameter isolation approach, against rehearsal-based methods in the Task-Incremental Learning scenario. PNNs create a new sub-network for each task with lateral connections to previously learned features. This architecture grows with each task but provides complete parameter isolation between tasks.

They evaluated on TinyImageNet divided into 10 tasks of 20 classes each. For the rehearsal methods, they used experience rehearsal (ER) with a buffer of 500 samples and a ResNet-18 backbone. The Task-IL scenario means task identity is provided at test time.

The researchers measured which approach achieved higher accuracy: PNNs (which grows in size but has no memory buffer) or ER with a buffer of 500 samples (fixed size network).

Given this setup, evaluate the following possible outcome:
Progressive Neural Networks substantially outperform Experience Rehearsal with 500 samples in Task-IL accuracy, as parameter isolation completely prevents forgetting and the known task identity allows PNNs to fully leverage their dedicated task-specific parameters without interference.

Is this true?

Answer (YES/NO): YES